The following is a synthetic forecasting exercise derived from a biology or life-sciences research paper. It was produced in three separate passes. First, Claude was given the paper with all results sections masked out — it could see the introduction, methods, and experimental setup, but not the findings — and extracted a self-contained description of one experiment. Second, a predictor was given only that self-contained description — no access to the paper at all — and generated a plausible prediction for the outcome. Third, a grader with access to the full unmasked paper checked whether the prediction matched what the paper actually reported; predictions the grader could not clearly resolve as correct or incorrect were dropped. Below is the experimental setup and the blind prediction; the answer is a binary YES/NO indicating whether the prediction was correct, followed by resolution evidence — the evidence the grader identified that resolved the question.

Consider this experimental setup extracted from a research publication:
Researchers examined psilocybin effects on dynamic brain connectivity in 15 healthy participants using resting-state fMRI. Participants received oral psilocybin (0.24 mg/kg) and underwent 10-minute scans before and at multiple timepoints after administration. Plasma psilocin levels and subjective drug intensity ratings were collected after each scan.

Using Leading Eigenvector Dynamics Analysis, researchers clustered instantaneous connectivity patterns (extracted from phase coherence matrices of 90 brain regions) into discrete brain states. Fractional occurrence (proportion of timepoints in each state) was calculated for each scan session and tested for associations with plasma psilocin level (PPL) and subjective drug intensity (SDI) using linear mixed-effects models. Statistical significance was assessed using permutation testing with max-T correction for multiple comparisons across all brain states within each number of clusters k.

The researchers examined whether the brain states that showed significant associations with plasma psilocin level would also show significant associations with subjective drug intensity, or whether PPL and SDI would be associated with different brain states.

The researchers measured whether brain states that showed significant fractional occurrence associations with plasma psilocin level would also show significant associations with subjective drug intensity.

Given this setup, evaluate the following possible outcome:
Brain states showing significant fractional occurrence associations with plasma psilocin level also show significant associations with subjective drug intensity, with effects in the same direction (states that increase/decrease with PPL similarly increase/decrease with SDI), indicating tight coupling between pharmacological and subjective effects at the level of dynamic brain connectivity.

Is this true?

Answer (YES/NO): YES